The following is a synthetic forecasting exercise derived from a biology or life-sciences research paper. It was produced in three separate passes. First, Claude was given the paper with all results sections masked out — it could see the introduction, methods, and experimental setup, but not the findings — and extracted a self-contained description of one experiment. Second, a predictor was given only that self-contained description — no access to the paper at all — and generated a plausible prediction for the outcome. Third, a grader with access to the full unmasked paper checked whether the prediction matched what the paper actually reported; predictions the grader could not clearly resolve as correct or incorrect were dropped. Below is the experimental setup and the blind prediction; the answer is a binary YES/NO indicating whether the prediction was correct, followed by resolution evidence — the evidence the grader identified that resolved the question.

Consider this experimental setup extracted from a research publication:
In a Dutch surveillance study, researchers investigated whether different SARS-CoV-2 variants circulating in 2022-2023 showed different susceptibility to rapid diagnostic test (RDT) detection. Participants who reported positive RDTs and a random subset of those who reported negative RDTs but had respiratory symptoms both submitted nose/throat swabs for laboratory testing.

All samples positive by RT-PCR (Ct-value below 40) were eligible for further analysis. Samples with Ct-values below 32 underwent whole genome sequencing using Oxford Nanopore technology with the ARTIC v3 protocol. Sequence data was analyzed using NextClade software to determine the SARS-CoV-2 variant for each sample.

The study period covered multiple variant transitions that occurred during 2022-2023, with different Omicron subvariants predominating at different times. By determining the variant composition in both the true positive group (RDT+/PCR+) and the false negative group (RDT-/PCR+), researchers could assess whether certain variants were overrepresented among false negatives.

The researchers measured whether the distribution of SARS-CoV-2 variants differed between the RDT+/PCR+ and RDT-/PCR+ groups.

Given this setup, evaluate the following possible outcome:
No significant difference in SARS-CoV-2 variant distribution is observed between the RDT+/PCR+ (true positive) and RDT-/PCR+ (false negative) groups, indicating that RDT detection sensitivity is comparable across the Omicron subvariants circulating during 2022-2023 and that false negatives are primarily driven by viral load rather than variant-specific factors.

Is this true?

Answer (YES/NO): YES